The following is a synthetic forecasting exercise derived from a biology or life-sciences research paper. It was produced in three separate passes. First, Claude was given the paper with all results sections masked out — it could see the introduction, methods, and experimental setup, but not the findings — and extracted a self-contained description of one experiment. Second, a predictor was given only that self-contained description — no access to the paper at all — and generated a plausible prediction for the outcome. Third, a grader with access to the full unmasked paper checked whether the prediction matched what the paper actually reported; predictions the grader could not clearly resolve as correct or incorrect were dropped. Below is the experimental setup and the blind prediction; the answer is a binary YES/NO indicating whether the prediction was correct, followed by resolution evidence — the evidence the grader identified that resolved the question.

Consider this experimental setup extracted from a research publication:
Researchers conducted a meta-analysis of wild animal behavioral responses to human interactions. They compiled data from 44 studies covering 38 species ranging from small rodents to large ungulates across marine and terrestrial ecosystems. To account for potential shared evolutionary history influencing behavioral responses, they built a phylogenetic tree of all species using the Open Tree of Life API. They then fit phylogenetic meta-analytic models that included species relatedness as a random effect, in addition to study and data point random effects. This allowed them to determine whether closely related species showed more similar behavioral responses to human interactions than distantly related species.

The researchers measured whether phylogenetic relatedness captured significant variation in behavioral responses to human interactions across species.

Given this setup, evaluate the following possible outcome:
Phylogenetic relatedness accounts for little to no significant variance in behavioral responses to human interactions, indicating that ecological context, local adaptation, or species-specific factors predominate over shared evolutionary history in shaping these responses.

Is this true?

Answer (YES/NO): YES